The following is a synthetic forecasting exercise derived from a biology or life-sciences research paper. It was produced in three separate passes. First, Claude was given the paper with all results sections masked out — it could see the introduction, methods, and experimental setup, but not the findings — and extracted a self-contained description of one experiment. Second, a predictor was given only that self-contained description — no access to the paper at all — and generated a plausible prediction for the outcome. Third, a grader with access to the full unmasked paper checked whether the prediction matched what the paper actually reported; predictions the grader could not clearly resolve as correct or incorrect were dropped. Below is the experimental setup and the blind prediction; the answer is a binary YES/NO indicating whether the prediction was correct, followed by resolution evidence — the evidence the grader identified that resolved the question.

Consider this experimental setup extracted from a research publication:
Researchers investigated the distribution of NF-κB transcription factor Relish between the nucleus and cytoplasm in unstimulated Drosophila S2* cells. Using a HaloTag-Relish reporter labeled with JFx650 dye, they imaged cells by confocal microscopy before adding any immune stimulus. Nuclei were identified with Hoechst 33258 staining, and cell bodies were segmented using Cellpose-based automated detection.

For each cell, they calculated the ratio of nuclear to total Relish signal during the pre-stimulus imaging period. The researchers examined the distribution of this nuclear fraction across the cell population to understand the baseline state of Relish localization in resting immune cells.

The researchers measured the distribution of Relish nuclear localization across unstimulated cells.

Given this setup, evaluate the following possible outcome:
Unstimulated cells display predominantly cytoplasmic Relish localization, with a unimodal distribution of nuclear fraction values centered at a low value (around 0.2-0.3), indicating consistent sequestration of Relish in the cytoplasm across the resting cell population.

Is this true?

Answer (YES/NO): NO